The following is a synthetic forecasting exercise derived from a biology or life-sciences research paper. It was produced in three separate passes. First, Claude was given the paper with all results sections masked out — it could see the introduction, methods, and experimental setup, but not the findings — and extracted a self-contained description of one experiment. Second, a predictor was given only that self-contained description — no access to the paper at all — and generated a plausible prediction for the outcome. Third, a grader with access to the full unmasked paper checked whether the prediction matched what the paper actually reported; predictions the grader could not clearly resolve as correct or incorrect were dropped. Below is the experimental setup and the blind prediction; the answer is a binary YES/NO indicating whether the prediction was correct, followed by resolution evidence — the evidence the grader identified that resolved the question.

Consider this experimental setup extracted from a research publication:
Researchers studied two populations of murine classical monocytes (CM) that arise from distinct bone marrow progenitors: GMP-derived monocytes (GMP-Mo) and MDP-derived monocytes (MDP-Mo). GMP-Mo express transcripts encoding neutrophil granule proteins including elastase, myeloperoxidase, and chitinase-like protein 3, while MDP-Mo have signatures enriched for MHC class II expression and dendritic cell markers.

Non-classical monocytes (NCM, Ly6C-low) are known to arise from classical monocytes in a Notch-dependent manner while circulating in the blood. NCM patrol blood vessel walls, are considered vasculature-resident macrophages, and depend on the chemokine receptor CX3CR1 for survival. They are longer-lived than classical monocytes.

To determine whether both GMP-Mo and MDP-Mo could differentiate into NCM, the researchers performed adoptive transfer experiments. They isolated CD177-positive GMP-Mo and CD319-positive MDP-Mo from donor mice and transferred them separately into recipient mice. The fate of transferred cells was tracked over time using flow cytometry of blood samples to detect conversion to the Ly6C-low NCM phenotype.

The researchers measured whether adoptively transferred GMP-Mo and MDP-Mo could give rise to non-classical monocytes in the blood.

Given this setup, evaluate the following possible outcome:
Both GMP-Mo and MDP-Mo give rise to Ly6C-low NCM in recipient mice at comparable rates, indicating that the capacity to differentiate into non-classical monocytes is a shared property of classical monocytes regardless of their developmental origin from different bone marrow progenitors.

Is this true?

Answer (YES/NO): YES